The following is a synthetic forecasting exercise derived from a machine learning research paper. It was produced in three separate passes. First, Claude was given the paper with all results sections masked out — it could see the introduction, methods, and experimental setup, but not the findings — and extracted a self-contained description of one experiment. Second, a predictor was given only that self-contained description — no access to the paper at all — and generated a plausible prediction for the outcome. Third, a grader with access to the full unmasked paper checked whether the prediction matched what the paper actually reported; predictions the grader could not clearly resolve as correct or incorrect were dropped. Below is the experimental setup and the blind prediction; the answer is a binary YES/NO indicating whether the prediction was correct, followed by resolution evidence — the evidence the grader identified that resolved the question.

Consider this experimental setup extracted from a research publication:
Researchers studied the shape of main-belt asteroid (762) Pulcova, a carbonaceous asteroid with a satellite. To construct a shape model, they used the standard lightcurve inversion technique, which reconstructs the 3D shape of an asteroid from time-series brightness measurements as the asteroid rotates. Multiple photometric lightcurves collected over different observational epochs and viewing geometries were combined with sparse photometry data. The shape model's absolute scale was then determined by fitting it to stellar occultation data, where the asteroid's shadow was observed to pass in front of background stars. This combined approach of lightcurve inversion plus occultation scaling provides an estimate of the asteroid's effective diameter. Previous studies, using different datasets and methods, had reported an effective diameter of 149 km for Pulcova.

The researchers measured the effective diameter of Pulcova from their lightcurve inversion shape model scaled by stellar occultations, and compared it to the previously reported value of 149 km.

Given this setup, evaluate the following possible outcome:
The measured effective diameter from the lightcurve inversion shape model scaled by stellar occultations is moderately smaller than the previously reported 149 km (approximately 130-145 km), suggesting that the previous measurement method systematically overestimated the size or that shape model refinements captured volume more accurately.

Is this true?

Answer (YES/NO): YES